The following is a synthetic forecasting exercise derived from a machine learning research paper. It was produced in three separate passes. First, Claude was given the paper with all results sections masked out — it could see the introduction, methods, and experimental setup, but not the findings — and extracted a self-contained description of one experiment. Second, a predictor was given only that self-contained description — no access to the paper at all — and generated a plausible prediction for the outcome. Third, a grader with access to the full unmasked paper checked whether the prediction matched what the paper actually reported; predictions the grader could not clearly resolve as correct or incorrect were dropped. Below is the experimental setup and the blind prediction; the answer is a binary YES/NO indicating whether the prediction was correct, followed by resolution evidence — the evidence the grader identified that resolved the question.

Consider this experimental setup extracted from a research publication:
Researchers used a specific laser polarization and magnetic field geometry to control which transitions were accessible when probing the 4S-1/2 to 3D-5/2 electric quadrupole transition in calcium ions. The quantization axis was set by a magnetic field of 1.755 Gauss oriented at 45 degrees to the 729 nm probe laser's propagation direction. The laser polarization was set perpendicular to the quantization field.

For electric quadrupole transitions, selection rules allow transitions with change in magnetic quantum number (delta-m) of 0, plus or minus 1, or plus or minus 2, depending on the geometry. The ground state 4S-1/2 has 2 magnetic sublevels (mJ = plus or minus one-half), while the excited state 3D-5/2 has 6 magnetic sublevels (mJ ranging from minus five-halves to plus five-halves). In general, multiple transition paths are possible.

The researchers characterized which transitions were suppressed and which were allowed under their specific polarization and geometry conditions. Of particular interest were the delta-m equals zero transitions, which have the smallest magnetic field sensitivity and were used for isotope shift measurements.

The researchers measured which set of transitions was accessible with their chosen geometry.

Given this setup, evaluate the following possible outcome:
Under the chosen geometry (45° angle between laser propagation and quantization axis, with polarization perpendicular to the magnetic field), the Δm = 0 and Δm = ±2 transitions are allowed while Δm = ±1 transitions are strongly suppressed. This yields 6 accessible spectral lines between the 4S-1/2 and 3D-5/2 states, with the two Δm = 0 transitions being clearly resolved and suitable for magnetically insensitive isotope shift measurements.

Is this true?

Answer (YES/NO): YES